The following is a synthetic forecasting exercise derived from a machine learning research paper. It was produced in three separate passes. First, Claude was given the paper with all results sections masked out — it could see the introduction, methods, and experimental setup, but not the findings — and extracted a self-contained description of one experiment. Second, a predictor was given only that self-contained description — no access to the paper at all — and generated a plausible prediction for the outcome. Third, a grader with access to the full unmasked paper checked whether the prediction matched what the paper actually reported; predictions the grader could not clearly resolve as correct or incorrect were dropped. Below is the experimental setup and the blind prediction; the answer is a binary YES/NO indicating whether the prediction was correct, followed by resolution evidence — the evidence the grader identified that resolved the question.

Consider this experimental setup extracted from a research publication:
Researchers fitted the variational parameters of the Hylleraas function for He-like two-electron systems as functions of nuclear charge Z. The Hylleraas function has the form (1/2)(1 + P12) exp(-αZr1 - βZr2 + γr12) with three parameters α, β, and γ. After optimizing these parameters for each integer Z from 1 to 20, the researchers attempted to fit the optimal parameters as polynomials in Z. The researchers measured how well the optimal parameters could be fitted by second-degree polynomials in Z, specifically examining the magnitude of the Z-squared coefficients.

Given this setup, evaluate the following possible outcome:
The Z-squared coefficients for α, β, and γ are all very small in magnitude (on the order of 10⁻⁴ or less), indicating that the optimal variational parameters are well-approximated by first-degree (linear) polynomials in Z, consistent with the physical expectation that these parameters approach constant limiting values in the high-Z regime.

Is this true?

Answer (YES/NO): NO